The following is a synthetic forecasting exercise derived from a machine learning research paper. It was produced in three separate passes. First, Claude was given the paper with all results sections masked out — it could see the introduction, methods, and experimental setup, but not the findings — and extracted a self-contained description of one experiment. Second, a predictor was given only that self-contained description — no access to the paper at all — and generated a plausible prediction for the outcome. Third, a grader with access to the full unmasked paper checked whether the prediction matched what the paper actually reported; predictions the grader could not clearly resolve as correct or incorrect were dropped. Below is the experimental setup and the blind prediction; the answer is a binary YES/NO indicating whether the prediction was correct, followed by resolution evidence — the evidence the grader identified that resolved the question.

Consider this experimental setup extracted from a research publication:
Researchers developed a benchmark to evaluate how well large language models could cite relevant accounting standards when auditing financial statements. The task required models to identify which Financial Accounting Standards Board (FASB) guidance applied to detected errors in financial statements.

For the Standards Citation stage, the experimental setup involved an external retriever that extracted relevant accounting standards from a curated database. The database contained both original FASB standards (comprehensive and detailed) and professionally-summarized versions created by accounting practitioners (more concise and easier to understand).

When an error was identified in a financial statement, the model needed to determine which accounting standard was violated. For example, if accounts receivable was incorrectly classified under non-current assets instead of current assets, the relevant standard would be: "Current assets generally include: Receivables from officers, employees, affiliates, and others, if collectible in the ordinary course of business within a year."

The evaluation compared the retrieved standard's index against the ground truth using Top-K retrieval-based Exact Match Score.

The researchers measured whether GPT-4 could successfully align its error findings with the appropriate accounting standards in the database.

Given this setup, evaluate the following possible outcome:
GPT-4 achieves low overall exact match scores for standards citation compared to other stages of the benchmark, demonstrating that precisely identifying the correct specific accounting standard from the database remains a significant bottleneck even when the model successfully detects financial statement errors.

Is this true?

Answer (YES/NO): YES